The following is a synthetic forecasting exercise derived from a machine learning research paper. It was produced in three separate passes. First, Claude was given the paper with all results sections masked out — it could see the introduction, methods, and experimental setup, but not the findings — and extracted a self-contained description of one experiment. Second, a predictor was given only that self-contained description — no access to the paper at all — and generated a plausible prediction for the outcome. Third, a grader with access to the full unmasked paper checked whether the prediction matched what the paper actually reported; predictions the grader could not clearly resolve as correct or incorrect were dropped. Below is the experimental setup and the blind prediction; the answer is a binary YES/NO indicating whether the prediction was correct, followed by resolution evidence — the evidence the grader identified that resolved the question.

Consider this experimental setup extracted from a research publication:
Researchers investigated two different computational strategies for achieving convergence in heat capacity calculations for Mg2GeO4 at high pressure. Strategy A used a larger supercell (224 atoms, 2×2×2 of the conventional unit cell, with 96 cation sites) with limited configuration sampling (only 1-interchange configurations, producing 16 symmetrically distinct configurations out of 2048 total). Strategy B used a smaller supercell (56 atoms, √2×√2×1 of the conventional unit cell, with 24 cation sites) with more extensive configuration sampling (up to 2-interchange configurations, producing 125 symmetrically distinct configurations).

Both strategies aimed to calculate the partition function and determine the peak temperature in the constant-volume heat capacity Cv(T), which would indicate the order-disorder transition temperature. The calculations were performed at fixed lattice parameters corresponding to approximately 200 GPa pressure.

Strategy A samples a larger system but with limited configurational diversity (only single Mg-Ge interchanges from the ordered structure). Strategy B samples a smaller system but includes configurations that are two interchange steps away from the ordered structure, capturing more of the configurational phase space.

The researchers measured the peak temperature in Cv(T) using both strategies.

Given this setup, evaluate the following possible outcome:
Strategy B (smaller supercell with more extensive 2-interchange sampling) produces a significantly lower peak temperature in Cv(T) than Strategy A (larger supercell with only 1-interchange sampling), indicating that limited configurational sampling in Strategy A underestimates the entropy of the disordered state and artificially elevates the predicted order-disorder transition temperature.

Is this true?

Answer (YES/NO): NO